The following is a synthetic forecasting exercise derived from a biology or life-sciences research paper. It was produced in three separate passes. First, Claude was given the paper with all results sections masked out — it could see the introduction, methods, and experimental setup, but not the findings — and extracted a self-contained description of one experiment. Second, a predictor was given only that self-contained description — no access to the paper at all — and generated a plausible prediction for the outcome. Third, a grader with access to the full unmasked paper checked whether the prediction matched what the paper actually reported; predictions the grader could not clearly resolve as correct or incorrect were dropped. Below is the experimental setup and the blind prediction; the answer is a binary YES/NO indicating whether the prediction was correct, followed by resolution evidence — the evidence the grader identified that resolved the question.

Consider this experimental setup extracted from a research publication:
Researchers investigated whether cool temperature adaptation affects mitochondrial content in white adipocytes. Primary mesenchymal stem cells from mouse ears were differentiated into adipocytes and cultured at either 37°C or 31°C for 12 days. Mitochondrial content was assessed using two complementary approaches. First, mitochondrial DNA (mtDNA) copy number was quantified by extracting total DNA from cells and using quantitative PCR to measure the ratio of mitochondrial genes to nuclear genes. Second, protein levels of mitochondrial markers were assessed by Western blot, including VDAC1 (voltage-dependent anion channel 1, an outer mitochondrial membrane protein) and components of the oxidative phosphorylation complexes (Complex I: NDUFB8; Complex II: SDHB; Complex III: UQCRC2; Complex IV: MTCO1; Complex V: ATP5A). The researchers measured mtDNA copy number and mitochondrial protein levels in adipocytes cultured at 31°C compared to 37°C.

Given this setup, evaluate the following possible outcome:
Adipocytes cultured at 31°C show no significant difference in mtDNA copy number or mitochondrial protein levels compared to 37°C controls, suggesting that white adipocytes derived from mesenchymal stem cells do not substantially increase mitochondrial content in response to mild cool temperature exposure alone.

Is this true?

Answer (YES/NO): NO